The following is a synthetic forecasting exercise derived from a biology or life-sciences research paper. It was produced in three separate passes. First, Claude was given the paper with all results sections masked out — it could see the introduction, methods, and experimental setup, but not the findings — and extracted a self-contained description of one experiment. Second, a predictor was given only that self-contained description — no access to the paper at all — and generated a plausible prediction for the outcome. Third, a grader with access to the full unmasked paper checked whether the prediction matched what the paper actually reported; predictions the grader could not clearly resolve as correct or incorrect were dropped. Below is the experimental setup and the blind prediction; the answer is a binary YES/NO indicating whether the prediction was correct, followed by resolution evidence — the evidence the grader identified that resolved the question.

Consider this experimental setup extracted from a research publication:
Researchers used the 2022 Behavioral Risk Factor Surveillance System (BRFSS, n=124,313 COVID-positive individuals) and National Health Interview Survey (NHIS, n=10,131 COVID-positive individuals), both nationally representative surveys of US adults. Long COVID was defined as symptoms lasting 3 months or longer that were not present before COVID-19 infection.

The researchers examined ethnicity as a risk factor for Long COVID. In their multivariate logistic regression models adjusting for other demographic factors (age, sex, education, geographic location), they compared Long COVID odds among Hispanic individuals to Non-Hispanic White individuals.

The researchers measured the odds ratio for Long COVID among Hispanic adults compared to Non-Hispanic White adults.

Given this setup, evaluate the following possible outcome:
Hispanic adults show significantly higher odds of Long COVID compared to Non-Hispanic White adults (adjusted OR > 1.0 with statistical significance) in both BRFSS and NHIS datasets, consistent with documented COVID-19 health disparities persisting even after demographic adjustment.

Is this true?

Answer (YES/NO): YES